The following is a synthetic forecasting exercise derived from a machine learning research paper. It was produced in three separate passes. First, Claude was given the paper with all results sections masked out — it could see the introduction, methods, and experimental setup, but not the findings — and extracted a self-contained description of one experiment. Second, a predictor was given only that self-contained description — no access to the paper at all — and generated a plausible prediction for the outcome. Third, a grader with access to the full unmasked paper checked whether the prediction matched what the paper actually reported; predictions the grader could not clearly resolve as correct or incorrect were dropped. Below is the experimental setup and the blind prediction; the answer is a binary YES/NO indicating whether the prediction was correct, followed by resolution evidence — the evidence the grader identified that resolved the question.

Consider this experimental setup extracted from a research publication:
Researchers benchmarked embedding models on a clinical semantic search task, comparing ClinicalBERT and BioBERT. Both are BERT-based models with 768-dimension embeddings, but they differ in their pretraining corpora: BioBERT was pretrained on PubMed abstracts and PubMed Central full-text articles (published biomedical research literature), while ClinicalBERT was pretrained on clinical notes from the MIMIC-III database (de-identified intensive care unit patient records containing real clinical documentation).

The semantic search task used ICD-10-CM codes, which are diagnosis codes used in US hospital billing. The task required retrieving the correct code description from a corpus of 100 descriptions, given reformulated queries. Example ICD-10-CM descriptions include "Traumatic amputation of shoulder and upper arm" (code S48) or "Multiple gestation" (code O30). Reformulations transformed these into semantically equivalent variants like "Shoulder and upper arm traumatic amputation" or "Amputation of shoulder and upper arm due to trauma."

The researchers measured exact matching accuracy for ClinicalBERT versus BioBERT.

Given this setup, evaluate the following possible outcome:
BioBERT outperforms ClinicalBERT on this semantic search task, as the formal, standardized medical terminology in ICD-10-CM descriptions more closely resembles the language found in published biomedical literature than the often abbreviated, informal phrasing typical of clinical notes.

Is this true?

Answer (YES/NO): NO